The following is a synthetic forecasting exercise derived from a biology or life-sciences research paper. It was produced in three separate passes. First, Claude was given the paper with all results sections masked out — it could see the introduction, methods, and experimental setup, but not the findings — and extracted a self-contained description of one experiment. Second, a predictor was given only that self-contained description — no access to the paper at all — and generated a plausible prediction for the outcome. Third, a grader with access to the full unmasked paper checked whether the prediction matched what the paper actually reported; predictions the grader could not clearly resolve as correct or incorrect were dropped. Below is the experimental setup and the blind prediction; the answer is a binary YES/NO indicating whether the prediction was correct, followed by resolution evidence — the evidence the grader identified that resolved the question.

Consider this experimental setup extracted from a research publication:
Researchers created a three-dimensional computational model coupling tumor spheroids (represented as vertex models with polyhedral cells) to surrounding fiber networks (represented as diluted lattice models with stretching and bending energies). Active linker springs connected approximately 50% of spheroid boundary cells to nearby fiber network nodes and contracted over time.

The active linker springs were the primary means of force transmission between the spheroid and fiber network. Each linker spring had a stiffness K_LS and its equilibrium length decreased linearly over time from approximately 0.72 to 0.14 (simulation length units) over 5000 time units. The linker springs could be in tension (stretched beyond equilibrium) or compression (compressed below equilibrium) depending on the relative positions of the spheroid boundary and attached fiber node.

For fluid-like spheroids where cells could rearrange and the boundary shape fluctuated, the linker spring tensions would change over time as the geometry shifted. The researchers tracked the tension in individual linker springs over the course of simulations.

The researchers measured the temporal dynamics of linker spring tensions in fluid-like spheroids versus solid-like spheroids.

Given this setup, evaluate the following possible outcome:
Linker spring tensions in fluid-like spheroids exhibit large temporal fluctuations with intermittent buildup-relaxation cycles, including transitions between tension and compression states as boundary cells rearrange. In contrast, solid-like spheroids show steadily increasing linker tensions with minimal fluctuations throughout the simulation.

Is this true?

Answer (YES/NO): NO